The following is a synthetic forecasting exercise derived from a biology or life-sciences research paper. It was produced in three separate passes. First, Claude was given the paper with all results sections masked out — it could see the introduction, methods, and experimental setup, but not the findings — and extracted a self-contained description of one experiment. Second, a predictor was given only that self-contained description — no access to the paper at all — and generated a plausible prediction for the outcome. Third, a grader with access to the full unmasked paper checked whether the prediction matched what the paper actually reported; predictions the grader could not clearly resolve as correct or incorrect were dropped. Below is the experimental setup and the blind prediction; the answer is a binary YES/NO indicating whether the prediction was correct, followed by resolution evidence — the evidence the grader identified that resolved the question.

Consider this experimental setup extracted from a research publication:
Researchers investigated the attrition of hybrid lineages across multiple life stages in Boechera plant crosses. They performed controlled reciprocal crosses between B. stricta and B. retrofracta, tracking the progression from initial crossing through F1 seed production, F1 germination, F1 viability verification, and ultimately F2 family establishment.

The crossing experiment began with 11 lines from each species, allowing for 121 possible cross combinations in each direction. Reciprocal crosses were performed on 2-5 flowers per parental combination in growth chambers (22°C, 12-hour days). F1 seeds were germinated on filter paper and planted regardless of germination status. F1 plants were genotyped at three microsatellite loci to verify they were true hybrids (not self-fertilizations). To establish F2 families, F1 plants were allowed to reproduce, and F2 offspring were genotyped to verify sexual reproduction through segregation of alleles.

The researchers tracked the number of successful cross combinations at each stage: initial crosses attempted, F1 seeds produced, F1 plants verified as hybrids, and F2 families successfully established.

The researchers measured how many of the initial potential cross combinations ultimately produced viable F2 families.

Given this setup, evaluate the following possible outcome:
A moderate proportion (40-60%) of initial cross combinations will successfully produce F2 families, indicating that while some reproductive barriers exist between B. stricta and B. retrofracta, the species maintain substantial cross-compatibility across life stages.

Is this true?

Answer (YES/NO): NO